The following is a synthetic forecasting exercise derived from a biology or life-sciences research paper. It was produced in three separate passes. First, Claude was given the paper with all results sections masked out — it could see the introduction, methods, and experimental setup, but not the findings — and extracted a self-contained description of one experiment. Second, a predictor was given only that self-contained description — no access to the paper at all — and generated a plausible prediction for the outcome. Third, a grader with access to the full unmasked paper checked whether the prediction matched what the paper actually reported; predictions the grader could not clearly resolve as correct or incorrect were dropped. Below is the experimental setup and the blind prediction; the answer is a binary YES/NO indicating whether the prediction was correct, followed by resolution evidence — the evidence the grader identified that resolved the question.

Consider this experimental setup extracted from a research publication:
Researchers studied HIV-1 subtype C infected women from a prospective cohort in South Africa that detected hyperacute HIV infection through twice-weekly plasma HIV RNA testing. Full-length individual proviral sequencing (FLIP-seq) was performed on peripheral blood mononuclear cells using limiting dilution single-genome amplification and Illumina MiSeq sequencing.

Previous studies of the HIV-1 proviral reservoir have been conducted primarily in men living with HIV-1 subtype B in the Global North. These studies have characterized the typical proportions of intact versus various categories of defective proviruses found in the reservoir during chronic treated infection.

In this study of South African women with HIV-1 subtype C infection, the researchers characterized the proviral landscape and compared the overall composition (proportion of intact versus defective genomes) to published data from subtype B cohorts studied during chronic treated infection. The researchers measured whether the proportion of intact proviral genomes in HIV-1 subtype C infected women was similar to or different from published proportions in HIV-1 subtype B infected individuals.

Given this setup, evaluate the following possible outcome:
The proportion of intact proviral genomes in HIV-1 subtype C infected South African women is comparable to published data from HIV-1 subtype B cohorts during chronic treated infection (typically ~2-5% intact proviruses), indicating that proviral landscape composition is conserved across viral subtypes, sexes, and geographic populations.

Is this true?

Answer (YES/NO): NO